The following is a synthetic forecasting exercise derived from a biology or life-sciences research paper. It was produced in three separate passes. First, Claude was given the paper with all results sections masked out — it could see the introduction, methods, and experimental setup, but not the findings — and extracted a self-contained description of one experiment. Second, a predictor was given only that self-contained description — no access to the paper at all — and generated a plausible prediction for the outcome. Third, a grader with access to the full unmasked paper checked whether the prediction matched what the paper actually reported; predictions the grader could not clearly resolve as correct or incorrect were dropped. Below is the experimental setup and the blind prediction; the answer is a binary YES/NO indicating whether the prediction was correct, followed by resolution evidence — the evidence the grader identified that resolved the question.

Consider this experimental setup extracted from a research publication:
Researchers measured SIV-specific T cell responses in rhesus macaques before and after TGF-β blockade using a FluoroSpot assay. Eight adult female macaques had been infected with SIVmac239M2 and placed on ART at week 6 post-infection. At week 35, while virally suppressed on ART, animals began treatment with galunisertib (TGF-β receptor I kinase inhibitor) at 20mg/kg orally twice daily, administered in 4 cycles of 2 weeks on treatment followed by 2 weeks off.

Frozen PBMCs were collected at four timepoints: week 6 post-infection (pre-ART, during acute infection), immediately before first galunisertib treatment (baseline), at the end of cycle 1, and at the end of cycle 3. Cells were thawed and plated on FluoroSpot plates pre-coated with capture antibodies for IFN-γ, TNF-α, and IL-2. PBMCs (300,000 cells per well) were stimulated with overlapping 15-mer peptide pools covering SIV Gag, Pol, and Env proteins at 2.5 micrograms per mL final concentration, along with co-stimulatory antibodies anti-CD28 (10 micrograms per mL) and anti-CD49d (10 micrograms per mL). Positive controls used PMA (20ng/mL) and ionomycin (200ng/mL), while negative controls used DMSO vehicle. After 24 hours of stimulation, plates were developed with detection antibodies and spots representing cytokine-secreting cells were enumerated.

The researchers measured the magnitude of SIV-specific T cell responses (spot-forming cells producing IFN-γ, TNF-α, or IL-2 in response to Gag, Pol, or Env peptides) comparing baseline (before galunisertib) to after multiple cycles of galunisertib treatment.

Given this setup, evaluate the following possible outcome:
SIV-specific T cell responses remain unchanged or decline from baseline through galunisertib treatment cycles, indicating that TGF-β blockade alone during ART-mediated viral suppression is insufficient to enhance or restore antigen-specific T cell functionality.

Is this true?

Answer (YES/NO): NO